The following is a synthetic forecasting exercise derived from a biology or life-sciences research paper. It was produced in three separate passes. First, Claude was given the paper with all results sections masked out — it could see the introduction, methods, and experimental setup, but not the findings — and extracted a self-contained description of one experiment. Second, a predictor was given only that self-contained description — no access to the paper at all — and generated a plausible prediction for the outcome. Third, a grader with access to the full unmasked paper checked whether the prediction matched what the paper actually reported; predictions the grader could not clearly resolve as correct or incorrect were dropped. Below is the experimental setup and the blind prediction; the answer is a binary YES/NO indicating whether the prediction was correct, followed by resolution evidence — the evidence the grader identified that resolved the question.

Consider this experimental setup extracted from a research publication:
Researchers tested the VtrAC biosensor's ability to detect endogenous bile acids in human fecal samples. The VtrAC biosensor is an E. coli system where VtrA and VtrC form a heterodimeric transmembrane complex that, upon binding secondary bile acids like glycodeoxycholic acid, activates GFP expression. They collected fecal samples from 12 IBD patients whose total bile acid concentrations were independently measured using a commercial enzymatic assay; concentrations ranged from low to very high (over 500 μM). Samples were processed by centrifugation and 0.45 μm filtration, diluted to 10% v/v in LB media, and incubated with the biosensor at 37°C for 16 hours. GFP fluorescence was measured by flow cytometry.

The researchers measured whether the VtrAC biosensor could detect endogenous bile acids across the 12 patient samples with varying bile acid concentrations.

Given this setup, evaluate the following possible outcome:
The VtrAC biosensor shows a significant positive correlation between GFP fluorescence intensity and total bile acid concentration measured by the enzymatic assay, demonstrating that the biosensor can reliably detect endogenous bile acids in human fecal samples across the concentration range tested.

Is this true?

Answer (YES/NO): NO